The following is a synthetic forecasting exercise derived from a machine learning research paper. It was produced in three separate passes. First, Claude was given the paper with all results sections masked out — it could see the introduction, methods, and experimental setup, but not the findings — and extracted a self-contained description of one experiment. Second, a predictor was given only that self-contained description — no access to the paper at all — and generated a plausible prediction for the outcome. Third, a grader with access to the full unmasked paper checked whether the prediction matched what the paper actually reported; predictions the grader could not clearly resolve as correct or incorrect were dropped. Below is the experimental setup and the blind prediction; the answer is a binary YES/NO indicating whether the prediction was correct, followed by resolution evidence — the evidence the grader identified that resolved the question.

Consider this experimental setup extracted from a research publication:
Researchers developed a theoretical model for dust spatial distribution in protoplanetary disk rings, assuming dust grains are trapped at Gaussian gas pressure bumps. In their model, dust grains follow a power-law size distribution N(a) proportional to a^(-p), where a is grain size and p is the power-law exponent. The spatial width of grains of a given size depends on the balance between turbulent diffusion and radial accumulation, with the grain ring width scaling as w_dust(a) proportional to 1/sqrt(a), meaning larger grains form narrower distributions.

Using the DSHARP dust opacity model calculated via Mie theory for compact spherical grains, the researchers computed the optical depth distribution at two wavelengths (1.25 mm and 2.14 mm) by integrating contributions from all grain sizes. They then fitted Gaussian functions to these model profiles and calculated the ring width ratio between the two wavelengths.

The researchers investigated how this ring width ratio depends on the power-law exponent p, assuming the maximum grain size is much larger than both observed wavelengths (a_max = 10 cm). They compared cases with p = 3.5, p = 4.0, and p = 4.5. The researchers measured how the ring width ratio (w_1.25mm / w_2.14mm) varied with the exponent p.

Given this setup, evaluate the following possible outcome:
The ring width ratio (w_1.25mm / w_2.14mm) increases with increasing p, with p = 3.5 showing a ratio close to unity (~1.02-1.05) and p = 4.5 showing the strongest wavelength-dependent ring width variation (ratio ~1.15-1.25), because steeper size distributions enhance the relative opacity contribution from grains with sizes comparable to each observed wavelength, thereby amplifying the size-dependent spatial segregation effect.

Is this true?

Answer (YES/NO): NO